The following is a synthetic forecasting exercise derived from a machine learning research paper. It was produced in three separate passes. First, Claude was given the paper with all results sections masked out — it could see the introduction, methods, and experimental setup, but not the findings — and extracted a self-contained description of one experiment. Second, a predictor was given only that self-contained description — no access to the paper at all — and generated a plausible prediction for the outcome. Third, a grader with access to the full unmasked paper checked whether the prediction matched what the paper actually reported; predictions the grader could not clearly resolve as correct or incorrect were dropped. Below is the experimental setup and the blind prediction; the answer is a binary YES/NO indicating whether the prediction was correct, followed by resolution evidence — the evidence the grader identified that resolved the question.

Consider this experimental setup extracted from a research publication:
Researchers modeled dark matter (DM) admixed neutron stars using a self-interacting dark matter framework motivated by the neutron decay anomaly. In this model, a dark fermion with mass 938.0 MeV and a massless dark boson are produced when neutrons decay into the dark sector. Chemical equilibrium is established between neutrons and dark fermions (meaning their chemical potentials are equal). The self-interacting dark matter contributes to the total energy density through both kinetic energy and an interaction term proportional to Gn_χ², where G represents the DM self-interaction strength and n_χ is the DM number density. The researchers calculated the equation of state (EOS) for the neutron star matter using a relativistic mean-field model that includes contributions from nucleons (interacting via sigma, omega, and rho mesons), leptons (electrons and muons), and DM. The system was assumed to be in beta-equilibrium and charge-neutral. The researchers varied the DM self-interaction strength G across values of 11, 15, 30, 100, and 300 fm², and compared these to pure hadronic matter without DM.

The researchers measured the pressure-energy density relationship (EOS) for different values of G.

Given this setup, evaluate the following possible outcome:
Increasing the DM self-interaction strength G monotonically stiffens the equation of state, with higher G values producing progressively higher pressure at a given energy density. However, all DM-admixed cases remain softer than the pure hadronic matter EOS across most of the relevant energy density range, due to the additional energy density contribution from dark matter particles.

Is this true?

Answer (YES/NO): YES